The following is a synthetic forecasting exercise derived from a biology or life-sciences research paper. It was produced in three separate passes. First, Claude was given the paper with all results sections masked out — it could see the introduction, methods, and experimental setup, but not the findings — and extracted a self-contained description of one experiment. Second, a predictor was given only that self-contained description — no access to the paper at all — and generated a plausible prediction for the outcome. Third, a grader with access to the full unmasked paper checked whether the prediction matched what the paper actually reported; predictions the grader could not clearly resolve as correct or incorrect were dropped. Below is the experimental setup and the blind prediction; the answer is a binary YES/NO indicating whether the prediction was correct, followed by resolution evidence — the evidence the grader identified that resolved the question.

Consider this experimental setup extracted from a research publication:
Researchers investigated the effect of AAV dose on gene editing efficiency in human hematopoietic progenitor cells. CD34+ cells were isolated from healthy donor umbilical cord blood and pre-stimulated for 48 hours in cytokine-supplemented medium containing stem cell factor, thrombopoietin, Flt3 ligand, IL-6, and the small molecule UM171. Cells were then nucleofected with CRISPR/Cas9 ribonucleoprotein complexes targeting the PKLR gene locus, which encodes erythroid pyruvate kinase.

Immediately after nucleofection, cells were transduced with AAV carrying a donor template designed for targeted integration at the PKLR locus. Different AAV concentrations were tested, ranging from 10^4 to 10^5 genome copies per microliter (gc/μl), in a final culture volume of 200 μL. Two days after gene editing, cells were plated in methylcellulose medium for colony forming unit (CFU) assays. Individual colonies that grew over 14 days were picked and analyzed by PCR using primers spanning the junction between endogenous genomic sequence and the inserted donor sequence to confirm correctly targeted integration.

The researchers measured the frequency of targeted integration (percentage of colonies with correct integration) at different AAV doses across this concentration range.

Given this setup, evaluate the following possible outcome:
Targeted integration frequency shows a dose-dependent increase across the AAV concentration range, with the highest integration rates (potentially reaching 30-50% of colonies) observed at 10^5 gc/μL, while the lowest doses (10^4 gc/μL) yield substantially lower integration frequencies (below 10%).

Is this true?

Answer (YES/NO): NO